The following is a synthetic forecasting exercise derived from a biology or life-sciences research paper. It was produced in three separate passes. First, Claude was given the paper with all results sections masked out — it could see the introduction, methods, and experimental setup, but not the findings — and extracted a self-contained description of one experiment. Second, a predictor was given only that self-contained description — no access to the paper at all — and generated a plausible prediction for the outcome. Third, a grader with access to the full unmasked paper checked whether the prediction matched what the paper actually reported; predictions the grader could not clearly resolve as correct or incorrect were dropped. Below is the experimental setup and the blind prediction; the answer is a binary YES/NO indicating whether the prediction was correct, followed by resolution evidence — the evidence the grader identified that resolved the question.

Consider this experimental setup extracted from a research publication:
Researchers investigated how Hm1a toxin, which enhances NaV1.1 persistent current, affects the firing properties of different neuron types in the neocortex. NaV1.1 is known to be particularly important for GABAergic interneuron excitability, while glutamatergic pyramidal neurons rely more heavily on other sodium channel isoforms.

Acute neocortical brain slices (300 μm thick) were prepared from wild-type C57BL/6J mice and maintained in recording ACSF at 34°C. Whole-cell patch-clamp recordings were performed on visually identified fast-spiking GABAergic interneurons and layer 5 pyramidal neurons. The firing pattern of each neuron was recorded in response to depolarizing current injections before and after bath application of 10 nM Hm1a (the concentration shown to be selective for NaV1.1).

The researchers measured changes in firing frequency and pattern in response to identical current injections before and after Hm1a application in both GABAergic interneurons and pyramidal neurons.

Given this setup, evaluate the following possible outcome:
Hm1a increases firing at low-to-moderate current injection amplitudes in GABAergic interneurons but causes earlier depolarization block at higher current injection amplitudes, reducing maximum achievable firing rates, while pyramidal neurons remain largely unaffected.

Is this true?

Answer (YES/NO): NO